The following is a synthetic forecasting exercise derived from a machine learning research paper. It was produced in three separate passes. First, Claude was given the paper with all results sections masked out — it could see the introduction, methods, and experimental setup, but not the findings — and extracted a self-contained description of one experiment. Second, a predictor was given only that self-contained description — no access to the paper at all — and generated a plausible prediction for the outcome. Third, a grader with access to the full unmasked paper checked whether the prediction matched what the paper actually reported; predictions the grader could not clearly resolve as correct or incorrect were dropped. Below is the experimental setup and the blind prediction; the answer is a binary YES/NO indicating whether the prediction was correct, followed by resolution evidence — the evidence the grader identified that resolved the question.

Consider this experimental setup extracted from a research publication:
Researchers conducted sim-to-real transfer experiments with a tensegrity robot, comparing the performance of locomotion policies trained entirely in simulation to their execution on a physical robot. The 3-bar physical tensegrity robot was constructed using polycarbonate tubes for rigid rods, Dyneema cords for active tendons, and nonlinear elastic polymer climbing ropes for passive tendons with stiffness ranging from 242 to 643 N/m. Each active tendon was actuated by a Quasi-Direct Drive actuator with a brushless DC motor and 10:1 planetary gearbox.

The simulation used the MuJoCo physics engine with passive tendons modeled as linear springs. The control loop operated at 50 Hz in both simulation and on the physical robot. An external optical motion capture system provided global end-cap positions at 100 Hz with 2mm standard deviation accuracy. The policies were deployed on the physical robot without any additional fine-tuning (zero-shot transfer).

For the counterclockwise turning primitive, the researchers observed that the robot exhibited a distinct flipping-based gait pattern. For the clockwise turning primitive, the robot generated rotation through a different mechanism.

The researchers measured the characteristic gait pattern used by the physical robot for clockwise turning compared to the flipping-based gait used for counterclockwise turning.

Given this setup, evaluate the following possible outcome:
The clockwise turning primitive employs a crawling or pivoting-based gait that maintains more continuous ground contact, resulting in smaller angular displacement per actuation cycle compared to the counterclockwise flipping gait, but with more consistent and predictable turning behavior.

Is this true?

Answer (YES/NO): NO